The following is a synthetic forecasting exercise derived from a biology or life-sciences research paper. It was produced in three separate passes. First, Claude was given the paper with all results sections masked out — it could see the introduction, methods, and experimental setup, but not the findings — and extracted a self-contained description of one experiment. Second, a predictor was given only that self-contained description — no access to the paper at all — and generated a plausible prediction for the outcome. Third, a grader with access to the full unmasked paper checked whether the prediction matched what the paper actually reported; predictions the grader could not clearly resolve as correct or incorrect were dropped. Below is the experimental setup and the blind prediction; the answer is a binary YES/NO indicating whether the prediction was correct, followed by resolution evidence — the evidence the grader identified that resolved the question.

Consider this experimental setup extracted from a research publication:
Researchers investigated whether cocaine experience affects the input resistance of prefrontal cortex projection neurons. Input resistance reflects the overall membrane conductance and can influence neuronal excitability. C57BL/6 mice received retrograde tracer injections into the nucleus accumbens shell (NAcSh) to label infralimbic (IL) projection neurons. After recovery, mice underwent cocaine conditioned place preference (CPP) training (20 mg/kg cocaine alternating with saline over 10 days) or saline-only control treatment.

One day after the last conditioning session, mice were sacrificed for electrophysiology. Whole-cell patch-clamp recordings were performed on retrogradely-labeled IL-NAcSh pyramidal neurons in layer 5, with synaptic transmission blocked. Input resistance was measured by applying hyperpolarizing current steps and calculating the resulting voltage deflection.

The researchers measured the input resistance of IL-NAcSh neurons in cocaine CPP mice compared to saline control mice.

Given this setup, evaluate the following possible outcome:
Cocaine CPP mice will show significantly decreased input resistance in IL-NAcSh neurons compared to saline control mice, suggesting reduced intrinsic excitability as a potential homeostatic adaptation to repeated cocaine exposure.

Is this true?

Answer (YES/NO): YES